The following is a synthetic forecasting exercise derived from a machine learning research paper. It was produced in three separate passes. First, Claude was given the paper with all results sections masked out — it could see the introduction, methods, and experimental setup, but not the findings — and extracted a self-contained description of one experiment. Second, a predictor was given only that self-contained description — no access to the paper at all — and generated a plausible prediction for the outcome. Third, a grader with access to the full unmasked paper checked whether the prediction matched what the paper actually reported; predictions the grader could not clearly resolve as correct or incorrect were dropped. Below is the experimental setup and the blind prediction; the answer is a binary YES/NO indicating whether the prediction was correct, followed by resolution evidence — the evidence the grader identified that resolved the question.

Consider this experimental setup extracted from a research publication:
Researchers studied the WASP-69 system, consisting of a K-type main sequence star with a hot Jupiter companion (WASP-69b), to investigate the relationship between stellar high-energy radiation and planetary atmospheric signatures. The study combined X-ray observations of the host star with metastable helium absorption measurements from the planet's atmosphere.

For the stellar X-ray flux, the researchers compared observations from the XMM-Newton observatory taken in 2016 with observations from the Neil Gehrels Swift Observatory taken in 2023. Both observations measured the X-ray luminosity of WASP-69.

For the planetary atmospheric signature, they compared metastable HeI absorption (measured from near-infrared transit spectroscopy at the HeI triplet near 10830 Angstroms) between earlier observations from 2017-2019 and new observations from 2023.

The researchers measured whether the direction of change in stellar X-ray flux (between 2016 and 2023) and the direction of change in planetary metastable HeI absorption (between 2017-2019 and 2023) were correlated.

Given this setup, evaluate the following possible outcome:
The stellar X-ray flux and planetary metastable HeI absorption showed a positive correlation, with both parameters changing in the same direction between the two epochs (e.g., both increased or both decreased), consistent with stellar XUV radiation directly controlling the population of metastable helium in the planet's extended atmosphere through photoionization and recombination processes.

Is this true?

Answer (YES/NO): YES